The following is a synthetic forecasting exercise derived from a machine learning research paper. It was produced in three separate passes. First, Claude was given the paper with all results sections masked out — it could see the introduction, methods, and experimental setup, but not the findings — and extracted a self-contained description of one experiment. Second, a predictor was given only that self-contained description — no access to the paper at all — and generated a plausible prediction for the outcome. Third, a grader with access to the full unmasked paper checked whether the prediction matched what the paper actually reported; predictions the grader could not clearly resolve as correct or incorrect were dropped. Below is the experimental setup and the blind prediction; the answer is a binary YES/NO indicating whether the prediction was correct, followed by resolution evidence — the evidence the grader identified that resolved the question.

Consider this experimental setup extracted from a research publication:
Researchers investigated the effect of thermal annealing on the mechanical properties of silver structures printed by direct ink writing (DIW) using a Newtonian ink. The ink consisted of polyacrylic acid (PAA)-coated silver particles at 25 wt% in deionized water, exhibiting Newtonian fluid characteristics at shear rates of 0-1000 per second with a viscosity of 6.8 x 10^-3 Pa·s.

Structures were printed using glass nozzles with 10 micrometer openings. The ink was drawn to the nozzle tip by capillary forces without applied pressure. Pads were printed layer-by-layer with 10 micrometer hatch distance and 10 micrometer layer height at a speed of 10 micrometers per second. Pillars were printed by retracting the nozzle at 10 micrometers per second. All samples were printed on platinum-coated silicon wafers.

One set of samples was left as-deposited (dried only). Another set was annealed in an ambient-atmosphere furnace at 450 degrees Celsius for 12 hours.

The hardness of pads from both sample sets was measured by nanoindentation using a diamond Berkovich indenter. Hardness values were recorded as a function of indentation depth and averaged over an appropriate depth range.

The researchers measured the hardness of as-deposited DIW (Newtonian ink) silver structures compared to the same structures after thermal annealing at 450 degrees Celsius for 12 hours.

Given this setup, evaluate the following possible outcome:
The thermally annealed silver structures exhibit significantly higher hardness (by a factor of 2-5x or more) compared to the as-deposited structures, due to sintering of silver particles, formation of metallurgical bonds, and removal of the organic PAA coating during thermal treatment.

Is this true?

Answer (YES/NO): YES